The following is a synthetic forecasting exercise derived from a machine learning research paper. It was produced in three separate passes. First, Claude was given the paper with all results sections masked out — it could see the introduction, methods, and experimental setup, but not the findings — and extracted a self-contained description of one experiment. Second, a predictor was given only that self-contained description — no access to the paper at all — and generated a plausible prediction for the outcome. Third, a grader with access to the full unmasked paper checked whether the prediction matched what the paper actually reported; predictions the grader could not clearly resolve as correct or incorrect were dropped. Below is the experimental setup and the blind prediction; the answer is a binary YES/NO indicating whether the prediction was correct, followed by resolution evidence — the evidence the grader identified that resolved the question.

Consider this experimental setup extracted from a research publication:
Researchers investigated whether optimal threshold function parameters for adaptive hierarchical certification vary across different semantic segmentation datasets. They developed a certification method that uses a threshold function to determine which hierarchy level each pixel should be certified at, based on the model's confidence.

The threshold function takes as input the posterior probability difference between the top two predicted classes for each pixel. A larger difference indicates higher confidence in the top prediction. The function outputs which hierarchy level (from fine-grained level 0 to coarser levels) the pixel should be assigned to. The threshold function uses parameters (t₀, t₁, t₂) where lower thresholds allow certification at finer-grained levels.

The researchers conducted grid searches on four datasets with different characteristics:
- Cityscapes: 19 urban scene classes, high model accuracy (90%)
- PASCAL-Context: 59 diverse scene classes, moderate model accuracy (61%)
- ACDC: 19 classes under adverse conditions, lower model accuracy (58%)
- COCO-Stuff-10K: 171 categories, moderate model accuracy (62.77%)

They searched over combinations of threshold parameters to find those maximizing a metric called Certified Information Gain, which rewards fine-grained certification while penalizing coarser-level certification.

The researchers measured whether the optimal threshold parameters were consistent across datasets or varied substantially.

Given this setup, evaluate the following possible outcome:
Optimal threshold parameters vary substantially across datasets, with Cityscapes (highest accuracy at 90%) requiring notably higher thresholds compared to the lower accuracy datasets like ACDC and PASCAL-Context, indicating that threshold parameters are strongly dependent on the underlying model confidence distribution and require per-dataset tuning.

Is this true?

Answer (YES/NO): NO